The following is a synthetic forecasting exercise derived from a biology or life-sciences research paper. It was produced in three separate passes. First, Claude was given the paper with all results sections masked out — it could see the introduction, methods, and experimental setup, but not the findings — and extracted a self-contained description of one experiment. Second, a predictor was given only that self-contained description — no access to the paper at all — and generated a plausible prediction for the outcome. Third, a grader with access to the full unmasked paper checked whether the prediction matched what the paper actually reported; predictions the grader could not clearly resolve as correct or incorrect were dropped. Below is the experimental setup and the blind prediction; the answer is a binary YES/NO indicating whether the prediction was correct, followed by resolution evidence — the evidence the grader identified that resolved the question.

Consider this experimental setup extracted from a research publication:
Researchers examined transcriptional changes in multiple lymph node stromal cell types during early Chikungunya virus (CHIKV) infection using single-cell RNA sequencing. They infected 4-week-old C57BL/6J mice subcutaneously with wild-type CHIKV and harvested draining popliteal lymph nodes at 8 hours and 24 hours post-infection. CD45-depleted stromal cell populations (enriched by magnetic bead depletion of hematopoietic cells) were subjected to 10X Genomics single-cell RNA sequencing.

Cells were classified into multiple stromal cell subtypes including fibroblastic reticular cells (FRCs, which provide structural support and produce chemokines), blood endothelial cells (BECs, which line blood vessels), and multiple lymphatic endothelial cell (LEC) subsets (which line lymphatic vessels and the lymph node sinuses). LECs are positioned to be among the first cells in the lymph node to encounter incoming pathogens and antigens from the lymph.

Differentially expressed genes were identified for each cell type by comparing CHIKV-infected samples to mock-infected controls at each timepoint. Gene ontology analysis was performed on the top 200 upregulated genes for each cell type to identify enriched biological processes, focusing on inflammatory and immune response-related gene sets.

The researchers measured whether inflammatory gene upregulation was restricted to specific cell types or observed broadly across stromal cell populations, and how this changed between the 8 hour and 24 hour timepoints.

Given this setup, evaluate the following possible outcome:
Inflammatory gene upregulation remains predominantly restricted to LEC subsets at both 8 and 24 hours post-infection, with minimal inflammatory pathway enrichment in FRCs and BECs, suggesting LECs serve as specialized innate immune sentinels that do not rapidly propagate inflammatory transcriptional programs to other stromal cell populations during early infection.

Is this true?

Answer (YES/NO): NO